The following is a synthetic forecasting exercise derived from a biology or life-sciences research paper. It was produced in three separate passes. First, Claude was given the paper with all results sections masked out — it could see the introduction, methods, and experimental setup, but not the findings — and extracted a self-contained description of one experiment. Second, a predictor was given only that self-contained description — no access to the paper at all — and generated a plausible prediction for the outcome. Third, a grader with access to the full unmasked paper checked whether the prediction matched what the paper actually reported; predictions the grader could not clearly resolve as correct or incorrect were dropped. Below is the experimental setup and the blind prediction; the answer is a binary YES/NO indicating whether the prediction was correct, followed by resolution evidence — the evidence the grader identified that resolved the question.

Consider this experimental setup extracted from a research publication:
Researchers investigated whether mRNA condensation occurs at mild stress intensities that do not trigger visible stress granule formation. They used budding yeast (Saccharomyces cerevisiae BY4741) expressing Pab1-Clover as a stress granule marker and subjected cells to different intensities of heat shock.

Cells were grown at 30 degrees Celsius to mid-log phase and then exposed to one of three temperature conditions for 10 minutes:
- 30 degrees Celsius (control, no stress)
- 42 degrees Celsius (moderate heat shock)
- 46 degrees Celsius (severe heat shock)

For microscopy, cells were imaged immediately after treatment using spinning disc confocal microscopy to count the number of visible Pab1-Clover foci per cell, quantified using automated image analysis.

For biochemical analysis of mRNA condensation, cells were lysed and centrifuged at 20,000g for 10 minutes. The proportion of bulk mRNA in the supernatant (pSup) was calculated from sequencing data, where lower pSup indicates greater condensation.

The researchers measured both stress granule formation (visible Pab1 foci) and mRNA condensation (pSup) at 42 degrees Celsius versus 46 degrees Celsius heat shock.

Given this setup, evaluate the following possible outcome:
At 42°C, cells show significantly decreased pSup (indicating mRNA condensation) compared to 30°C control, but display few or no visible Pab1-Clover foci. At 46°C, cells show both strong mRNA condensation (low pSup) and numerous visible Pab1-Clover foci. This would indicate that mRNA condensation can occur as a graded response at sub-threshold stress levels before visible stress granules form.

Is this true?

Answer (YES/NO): YES